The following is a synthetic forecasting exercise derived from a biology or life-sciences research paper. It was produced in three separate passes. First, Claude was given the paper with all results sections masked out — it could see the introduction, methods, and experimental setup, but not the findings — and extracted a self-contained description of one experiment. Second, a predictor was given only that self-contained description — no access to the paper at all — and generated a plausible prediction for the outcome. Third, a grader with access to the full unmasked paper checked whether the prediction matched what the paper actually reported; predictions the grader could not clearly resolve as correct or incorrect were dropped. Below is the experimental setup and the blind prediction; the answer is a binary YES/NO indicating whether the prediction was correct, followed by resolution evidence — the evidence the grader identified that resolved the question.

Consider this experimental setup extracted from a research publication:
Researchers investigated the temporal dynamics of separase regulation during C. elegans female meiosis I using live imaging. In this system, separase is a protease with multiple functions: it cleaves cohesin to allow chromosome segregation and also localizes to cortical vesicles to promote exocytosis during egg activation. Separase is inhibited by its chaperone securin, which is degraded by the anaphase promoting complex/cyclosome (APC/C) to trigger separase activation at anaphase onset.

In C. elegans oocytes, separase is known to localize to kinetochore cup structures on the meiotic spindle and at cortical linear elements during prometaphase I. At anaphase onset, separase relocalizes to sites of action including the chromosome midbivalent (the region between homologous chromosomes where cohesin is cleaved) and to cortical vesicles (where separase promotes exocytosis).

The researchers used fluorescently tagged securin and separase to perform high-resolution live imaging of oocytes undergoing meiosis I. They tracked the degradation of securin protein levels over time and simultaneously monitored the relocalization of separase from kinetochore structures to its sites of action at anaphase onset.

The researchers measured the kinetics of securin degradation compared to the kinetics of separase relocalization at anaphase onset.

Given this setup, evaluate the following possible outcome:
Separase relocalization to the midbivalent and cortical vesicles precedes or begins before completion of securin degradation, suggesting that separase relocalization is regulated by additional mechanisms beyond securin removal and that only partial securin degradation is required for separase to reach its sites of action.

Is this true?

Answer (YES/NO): NO